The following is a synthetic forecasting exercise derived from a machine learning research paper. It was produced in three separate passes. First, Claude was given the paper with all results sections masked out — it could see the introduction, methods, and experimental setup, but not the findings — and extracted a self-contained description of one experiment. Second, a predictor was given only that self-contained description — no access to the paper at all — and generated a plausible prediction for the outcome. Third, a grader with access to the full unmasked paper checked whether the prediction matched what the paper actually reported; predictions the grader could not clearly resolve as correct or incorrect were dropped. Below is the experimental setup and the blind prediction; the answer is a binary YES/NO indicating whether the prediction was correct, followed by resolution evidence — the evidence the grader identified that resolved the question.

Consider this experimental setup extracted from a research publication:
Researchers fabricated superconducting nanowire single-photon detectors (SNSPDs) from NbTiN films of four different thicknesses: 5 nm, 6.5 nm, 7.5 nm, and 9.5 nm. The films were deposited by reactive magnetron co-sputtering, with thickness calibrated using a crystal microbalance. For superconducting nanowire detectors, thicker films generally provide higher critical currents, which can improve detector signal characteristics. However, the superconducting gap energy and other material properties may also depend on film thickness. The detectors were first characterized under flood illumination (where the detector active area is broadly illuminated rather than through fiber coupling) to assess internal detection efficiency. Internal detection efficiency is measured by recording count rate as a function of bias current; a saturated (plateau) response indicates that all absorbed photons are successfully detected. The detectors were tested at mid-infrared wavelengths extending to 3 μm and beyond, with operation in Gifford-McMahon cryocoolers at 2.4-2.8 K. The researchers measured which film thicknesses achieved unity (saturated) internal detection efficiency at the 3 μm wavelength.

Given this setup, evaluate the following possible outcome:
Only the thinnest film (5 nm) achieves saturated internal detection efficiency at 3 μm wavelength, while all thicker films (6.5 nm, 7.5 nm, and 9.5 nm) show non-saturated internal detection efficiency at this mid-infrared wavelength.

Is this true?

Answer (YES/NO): NO